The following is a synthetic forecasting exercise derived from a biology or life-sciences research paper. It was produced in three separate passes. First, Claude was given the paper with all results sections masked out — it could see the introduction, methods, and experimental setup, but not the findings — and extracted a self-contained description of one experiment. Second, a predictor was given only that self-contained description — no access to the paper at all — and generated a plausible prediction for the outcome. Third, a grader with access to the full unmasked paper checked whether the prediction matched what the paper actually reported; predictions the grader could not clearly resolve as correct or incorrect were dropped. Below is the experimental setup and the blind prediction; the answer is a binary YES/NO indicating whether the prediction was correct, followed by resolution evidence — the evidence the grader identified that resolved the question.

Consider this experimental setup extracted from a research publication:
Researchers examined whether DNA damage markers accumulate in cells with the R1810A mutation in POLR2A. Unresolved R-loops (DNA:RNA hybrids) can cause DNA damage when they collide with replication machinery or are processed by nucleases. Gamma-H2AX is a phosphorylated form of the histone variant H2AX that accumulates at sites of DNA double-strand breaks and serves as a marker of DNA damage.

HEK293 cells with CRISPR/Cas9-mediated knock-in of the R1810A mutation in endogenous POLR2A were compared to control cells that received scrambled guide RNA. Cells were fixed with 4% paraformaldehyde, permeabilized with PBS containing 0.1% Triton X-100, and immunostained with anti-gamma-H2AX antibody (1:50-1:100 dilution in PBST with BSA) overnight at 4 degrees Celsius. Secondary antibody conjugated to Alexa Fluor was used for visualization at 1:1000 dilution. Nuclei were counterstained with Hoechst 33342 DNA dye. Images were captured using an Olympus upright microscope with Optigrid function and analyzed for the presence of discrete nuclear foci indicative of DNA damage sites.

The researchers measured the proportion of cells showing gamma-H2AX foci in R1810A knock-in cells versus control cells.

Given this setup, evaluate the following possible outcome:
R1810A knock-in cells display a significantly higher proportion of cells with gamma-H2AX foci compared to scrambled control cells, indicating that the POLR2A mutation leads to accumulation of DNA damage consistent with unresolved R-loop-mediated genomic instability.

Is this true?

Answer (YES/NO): YES